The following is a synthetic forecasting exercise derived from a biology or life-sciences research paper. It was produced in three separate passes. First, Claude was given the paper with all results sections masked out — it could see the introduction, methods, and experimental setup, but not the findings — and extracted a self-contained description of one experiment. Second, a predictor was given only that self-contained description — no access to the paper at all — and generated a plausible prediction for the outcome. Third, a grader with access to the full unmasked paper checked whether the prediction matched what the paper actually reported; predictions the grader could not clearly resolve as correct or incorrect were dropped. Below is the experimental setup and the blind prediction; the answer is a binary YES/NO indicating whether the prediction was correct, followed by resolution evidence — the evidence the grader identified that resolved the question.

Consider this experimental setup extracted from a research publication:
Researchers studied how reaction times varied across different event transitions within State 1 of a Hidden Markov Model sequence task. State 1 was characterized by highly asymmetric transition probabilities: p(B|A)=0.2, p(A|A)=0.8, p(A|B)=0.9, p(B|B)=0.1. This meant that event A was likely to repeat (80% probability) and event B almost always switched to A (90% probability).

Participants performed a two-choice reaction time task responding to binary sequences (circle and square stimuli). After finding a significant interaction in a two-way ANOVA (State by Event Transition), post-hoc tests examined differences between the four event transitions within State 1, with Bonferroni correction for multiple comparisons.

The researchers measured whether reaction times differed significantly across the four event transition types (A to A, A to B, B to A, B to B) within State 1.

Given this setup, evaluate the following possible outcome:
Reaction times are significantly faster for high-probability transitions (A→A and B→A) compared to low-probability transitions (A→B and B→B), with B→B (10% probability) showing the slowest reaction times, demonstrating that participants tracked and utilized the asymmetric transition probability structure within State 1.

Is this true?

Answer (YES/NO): NO